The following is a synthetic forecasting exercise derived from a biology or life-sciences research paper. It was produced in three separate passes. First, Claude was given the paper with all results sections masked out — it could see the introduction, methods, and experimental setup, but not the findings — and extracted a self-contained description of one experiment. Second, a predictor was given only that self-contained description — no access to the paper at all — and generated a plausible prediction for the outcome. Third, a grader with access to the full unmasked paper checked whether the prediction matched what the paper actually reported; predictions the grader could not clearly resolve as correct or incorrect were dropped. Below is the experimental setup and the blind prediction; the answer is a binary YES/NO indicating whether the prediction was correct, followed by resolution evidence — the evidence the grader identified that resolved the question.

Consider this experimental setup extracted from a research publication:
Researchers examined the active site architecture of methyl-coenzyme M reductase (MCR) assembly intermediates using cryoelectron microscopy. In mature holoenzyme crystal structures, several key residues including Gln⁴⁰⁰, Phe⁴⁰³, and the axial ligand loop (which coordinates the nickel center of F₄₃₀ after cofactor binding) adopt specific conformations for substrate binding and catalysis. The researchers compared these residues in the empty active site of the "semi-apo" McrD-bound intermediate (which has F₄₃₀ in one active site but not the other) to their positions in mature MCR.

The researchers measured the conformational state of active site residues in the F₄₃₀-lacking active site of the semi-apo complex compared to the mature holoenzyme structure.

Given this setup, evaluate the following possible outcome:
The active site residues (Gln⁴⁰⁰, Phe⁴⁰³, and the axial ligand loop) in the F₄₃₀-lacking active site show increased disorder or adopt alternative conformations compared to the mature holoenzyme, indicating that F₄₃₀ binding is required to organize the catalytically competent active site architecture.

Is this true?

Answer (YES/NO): YES